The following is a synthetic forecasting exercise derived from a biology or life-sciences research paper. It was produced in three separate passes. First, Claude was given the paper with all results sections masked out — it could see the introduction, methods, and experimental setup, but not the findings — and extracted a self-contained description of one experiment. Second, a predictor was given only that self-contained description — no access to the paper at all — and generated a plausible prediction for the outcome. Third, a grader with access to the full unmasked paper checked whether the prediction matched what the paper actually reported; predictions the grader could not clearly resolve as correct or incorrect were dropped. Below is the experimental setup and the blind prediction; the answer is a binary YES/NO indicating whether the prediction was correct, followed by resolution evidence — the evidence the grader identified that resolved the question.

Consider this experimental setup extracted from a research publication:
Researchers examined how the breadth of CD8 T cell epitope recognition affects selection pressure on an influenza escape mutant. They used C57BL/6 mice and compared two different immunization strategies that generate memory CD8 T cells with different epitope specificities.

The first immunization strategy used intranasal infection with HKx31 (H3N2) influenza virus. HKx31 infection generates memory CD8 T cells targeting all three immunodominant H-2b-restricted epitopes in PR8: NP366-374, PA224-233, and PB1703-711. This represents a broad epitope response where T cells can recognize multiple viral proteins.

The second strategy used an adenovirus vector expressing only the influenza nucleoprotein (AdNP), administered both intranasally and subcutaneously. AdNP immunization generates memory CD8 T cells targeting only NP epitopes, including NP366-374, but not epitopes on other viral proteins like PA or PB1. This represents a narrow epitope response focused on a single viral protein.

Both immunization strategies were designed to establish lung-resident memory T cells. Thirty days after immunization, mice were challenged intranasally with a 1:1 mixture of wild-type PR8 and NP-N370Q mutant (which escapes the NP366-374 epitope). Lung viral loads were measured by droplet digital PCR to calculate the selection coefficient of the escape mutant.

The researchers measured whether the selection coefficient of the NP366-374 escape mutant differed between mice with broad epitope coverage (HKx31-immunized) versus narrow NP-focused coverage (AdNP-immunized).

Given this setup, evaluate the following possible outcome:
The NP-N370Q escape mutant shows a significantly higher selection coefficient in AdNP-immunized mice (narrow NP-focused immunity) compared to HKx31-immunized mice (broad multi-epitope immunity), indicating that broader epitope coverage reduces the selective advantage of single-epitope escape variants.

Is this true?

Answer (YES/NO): YES